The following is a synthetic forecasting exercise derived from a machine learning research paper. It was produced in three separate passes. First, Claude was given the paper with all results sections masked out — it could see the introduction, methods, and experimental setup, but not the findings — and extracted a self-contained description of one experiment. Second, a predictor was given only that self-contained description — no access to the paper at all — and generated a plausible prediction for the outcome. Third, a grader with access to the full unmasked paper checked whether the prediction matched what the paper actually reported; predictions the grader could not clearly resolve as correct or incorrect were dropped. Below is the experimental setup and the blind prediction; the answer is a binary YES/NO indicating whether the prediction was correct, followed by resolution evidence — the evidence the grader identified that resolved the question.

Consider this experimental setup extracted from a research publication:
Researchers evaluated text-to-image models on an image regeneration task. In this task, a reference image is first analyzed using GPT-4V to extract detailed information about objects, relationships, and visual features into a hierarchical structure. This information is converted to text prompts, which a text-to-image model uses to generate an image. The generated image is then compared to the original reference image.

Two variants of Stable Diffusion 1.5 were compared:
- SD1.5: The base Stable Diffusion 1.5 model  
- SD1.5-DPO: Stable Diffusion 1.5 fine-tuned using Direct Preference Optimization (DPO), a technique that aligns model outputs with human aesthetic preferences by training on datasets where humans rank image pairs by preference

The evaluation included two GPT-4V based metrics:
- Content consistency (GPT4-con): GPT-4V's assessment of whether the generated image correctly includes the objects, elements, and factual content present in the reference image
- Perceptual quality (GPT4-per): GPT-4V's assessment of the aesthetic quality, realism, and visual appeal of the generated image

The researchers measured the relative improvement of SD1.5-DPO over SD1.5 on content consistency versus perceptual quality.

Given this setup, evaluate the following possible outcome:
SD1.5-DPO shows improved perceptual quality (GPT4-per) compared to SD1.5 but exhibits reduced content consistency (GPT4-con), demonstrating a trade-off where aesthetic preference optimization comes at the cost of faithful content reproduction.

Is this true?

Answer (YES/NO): YES